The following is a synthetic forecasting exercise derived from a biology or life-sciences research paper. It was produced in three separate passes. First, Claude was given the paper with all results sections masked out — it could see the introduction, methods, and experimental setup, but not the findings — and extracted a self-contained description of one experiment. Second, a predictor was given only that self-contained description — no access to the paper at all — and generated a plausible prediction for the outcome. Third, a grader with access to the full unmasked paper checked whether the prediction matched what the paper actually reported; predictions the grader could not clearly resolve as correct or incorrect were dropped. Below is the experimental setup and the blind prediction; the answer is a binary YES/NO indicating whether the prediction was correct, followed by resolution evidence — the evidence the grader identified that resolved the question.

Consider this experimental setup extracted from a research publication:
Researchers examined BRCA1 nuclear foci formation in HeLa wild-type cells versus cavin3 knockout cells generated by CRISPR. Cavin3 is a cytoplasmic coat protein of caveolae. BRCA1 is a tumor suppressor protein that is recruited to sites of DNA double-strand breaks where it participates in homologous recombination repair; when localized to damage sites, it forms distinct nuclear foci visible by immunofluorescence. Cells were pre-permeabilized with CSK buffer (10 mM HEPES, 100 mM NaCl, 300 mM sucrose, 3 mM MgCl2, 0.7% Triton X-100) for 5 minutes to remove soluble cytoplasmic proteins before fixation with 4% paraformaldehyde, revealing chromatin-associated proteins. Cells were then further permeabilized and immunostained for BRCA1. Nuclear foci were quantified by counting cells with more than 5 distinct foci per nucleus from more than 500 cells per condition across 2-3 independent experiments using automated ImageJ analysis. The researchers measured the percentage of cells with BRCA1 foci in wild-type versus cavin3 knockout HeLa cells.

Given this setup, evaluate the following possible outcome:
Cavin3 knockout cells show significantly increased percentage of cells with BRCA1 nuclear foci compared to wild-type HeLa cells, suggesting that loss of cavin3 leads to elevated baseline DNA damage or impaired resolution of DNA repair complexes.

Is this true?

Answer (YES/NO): NO